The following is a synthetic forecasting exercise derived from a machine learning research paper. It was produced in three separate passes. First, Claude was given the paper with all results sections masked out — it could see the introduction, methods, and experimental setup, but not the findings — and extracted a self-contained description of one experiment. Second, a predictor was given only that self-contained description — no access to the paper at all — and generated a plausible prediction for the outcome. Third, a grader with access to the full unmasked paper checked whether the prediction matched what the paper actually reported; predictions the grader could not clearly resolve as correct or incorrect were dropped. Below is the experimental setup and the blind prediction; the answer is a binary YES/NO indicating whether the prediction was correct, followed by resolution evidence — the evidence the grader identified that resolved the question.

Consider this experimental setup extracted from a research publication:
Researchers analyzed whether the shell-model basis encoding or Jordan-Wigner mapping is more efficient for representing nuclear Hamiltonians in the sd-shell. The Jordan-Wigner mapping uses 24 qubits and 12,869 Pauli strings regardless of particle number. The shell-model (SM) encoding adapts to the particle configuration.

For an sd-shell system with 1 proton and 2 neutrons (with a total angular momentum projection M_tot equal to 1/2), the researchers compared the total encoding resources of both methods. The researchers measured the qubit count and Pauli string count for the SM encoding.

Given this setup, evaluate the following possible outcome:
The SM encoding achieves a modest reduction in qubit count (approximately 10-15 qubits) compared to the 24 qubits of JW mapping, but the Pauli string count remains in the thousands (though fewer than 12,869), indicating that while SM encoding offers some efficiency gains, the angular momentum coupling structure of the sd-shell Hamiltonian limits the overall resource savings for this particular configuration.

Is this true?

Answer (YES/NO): NO